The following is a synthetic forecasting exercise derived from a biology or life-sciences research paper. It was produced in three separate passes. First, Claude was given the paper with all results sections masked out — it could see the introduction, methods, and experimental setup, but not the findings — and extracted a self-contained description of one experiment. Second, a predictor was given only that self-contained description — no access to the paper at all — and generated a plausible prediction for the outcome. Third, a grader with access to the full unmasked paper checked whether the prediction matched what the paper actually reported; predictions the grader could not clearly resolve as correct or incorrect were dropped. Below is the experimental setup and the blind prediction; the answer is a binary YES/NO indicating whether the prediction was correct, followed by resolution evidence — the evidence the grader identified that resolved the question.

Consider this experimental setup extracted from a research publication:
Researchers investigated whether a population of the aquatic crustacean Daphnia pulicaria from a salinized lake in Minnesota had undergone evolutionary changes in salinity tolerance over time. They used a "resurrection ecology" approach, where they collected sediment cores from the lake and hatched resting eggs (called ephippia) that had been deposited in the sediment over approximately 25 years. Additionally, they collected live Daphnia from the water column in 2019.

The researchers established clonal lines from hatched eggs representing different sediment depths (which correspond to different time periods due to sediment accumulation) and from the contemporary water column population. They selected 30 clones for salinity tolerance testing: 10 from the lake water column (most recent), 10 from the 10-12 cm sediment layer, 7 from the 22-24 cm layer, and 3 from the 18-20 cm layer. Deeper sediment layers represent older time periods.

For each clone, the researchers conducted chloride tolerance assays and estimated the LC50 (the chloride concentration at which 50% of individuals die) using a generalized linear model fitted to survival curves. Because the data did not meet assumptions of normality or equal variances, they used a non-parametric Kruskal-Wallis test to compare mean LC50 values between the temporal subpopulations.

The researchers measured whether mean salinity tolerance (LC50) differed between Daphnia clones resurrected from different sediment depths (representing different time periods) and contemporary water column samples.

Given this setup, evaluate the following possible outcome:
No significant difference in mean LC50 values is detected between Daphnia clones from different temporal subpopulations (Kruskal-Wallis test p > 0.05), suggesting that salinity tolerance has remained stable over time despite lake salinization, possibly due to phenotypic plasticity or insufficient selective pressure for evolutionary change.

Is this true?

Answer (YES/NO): NO